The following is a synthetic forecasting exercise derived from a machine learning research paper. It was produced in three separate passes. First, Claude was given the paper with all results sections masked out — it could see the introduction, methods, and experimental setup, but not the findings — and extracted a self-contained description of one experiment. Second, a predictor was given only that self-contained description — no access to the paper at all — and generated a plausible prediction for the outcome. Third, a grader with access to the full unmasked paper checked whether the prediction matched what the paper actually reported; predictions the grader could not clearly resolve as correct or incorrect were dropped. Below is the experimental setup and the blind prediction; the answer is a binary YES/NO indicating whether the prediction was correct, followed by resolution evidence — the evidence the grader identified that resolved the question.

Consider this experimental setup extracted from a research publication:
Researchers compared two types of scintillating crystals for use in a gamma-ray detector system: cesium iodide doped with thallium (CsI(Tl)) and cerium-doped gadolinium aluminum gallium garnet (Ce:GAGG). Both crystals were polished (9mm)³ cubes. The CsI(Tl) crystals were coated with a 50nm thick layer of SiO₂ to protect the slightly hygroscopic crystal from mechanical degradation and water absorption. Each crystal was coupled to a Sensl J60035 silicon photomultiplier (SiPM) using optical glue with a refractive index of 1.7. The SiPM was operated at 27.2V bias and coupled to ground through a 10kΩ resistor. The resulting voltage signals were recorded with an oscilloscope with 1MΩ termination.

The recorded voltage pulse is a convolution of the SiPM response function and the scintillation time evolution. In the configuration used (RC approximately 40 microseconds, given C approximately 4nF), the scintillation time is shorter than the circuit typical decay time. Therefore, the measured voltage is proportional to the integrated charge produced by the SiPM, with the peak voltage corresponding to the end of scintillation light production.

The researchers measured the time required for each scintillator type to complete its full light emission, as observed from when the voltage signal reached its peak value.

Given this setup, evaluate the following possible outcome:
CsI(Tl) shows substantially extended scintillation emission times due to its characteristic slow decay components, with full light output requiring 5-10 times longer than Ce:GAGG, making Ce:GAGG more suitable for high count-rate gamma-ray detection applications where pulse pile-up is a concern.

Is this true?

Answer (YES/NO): NO